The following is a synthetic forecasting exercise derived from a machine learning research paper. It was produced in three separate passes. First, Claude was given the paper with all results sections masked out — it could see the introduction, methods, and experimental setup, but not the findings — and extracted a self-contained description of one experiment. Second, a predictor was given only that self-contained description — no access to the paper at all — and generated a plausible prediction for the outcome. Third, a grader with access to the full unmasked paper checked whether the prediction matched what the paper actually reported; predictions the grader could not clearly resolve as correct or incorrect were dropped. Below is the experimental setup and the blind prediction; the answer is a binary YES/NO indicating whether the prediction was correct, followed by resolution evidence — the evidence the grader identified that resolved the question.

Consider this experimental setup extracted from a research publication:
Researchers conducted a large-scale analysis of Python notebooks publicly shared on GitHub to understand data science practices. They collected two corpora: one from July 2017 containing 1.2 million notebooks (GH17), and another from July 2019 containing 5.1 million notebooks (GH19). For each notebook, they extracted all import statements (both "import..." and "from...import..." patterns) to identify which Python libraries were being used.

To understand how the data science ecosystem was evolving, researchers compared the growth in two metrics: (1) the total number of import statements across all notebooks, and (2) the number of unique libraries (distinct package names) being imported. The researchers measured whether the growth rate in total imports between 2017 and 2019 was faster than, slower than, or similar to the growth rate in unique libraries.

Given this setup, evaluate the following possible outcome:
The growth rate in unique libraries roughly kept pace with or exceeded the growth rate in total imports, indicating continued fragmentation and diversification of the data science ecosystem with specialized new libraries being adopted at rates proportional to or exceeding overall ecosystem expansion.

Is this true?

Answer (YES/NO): NO